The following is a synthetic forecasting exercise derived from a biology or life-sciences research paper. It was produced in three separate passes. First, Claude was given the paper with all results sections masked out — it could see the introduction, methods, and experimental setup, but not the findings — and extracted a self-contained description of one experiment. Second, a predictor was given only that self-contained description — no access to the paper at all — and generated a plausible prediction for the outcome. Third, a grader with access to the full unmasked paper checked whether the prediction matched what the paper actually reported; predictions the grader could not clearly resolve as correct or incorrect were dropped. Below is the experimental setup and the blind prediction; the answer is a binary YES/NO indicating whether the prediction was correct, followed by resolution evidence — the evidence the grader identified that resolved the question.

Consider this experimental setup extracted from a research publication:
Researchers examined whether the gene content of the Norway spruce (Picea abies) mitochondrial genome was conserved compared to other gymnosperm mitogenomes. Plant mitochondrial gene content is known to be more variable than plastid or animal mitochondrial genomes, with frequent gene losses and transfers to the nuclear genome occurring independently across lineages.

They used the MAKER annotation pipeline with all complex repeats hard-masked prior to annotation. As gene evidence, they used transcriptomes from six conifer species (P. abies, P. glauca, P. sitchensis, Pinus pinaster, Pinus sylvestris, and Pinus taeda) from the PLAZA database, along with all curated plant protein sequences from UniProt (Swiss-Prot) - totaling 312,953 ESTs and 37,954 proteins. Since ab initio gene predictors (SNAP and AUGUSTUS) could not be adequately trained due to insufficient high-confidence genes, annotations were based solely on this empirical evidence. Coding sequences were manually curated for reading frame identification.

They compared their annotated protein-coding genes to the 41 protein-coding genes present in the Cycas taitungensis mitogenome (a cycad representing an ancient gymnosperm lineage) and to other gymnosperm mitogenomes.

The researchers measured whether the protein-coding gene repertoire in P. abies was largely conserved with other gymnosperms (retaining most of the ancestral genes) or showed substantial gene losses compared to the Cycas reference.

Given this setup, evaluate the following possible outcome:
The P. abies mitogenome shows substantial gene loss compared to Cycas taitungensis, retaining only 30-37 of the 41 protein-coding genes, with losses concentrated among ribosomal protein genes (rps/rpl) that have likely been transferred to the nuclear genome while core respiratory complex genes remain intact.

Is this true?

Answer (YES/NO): NO